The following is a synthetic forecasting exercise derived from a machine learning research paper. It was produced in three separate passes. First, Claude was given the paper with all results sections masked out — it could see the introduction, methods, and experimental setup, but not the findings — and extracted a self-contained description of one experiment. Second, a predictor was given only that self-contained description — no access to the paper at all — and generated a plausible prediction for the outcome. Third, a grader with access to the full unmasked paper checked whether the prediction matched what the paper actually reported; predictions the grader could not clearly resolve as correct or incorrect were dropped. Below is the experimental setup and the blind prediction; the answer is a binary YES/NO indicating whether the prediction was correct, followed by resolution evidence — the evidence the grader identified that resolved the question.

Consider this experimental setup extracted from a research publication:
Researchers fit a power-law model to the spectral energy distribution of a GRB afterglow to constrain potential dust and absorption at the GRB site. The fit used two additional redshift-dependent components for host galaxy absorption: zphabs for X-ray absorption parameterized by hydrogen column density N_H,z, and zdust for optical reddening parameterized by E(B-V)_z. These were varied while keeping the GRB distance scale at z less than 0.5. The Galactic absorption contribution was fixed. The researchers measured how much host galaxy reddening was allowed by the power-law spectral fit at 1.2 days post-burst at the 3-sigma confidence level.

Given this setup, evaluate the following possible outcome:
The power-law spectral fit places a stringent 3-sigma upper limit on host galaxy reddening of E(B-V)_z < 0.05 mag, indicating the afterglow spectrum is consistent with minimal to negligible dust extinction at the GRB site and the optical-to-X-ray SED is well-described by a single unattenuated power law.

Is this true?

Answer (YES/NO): NO